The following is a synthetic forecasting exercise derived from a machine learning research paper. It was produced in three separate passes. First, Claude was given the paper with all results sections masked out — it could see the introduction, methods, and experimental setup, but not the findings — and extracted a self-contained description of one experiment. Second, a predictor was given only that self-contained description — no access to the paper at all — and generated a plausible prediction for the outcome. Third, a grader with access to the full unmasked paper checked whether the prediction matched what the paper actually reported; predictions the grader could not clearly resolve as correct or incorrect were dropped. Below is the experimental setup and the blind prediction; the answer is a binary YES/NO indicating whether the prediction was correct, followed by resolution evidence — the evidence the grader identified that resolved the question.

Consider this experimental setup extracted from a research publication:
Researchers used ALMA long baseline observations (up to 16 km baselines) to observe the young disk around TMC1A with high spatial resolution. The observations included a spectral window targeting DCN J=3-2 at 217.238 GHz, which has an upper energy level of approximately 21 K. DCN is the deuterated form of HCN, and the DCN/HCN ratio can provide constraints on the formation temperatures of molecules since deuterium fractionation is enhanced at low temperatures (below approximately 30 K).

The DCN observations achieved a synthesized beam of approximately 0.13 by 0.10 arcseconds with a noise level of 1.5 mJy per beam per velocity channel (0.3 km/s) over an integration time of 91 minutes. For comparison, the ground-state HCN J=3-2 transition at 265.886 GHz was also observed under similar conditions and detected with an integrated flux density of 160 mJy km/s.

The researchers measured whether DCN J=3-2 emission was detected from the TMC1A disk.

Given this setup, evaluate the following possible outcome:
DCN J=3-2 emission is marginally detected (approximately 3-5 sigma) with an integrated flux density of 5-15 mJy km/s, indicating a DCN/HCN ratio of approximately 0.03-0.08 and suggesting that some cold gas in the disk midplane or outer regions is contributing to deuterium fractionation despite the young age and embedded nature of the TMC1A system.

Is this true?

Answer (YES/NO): NO